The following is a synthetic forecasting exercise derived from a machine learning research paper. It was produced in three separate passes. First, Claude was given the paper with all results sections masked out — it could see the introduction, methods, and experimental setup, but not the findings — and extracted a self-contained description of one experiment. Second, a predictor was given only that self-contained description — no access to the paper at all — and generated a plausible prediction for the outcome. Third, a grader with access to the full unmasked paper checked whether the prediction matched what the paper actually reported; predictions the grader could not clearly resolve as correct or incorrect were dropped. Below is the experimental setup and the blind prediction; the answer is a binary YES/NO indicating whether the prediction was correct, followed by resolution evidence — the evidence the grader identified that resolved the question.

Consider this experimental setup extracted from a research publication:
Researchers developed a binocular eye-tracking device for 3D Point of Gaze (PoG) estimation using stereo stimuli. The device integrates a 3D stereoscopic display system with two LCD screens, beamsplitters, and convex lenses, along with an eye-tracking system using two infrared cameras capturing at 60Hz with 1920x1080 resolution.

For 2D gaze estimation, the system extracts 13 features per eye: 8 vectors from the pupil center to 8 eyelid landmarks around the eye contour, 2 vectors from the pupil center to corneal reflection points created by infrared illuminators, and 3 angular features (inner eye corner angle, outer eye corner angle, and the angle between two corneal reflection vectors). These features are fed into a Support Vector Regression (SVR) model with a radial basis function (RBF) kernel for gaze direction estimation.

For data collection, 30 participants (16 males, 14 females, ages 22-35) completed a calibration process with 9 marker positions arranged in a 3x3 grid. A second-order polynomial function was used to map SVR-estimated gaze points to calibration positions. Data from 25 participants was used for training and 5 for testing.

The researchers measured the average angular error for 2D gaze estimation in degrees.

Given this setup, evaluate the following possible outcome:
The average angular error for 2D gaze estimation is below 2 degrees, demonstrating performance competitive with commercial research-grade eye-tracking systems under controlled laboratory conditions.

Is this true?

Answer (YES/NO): YES